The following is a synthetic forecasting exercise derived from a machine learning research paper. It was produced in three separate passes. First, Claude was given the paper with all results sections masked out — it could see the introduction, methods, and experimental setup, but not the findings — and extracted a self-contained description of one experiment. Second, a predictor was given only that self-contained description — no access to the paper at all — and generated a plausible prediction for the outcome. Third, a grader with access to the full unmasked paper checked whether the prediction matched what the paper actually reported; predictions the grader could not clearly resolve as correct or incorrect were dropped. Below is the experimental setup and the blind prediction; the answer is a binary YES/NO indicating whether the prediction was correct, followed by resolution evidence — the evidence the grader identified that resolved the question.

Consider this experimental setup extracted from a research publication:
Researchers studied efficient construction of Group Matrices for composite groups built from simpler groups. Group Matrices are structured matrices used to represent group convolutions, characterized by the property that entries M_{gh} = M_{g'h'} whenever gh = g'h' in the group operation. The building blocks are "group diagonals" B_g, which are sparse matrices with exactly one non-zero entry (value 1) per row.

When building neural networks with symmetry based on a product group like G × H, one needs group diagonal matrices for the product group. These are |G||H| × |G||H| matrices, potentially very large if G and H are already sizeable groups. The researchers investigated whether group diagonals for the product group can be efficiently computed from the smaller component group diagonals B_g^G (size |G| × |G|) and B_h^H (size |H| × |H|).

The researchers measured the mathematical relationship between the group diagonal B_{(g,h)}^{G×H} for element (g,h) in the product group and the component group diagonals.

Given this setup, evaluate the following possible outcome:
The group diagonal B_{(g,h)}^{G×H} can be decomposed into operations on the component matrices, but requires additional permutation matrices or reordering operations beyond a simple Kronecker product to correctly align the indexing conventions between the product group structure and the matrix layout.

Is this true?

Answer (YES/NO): NO